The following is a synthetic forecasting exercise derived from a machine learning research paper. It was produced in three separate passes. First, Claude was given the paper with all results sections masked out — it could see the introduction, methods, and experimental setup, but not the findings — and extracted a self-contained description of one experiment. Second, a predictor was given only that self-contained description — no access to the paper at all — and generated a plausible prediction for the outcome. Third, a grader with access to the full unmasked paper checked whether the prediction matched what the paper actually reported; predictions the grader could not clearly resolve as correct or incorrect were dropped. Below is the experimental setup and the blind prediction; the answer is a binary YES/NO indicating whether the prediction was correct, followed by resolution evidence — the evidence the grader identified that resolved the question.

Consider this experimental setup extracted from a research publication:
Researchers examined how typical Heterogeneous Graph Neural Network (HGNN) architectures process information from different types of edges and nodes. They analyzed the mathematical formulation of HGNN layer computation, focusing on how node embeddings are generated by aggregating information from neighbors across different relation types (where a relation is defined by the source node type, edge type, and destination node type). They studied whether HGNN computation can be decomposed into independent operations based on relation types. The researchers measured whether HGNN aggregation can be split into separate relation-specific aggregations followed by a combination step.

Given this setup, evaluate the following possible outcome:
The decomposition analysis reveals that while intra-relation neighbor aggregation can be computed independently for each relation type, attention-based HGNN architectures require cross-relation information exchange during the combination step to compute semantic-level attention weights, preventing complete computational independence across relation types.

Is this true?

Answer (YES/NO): NO